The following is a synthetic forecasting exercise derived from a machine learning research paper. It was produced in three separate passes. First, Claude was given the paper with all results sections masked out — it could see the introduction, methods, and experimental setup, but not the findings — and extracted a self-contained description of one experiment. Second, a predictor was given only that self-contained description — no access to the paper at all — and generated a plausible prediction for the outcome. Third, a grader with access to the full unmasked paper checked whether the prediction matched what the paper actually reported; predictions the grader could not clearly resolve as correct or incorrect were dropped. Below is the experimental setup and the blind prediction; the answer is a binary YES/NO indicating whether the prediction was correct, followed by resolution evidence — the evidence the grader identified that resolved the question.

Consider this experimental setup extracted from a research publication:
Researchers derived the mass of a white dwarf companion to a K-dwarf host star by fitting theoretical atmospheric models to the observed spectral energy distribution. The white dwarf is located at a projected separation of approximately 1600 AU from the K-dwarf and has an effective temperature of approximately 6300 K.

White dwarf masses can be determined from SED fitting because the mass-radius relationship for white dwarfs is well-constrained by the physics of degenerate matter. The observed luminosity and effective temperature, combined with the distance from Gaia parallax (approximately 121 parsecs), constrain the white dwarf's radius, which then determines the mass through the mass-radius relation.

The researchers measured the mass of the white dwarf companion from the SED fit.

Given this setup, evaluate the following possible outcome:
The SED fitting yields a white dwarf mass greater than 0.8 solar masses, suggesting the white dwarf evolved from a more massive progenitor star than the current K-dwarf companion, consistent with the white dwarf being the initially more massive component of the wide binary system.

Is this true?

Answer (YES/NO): NO